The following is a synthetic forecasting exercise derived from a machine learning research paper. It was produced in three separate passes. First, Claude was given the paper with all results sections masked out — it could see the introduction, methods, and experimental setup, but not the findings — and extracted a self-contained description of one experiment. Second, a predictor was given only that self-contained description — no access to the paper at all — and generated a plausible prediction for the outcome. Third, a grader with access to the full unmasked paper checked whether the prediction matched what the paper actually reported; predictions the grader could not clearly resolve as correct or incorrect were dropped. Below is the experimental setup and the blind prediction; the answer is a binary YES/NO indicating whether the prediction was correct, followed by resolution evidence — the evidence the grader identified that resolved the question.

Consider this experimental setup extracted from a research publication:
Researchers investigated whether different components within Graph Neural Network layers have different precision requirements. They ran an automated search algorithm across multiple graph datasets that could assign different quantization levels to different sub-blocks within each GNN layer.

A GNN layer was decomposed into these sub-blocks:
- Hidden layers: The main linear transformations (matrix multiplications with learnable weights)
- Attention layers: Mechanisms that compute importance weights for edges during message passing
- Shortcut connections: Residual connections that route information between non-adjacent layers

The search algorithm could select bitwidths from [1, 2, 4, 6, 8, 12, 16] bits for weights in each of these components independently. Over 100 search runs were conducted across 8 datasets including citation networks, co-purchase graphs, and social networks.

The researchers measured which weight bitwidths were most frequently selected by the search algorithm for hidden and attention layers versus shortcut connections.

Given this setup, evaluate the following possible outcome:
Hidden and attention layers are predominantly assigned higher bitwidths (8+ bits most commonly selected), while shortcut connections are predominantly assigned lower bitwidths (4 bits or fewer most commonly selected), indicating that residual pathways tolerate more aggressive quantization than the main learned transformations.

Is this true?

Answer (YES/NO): NO